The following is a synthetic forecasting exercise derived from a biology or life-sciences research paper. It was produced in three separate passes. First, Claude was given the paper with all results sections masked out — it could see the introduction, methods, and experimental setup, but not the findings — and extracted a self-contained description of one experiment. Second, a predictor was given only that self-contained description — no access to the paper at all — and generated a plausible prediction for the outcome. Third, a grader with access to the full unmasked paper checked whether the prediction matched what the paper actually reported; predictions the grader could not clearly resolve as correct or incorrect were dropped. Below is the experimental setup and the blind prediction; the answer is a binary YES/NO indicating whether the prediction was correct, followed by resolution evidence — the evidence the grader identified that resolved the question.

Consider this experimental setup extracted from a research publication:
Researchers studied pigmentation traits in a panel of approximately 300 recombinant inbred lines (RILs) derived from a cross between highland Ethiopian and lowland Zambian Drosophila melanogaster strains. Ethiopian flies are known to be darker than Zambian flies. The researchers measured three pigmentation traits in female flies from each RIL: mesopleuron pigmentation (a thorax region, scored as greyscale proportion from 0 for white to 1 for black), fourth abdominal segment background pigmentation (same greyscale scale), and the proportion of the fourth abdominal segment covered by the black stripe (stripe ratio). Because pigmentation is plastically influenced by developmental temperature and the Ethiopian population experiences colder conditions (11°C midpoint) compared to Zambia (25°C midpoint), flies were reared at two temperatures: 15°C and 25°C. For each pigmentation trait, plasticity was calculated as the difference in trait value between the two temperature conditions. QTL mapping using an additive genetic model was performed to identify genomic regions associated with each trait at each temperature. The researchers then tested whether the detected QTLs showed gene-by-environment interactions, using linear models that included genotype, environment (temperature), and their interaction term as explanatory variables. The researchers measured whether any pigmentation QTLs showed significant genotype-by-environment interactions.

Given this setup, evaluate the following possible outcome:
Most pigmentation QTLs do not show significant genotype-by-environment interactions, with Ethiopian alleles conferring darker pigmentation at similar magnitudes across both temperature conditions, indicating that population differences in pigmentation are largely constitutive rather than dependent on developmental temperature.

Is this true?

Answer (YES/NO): NO